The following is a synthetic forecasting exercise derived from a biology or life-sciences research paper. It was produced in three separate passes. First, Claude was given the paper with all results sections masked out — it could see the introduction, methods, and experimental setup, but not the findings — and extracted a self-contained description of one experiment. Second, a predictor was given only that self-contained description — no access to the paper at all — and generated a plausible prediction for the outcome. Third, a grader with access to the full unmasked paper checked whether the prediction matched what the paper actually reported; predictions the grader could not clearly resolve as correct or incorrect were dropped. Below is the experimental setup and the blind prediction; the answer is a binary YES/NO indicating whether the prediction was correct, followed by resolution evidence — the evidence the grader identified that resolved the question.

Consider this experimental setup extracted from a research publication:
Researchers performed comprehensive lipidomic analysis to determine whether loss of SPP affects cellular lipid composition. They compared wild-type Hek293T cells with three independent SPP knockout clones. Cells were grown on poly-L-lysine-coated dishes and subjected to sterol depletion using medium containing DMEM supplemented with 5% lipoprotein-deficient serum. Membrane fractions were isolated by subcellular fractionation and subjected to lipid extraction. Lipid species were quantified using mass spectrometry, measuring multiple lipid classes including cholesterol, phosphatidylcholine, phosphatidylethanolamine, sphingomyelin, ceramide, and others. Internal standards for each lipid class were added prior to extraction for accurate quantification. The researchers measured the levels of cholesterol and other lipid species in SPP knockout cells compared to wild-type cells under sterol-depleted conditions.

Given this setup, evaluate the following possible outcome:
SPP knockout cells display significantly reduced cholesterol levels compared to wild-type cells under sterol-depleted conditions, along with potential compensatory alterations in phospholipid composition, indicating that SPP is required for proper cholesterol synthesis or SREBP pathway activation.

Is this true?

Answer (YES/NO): NO